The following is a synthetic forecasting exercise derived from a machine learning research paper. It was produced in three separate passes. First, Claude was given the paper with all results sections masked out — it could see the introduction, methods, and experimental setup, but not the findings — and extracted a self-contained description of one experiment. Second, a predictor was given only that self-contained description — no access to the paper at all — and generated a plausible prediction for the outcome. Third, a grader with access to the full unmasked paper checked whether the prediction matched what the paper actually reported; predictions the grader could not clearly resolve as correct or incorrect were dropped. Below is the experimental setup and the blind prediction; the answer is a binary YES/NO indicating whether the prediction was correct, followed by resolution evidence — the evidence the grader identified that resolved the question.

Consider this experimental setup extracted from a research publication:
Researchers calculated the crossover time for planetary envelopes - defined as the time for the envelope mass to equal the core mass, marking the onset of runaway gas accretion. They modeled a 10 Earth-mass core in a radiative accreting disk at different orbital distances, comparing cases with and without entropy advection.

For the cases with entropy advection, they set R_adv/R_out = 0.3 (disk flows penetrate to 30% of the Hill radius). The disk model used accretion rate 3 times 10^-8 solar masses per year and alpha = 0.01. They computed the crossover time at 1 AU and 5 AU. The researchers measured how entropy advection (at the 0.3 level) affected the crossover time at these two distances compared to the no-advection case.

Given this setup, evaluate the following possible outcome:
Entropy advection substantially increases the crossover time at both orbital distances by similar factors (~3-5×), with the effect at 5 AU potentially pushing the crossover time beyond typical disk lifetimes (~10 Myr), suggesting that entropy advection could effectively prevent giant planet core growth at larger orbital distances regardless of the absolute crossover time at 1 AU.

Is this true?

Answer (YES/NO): YES